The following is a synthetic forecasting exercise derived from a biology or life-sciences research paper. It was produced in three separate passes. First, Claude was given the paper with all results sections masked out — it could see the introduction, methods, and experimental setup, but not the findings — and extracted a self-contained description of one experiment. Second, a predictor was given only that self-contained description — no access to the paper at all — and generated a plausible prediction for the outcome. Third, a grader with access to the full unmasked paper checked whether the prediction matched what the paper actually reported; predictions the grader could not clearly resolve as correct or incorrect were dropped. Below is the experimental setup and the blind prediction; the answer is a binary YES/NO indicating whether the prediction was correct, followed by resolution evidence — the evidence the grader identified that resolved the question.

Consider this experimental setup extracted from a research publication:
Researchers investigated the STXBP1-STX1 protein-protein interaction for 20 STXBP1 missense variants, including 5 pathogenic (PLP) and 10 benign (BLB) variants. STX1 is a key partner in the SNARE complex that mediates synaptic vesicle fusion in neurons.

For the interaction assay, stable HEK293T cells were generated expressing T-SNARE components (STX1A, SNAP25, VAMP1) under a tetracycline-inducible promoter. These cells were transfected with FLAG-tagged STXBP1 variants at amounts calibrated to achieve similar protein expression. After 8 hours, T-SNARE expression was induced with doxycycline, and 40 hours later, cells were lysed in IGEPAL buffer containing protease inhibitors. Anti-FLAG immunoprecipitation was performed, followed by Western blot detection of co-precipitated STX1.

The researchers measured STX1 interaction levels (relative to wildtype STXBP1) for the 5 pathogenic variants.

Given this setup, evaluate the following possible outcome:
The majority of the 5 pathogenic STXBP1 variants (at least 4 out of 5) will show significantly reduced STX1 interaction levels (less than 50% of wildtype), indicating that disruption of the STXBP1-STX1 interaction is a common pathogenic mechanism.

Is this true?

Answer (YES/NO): NO